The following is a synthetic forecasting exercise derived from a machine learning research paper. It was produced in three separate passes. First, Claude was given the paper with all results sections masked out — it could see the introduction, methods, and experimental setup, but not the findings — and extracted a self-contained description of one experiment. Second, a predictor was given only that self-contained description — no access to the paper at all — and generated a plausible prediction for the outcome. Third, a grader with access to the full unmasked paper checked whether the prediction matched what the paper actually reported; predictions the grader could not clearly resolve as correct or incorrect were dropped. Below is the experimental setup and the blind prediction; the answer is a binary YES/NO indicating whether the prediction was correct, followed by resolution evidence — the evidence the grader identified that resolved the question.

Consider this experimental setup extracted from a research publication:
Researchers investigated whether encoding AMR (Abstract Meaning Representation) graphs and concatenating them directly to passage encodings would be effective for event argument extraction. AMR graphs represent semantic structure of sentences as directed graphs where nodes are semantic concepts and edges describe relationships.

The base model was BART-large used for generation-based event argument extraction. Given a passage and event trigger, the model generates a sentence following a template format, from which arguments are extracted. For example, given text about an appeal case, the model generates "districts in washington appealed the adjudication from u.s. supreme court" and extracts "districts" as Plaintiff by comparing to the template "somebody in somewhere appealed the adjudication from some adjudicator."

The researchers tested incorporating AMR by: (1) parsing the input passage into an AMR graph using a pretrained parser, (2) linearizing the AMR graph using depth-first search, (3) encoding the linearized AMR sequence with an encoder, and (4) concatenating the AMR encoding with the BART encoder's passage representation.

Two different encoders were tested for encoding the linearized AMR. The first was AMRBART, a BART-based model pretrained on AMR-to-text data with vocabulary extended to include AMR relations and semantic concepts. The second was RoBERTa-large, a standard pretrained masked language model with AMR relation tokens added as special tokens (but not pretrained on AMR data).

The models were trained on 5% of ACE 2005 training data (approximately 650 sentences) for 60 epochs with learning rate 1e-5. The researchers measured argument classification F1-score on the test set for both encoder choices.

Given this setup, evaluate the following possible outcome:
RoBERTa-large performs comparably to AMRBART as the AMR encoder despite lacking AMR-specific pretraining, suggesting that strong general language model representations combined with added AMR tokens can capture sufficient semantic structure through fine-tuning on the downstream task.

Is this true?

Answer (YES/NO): NO